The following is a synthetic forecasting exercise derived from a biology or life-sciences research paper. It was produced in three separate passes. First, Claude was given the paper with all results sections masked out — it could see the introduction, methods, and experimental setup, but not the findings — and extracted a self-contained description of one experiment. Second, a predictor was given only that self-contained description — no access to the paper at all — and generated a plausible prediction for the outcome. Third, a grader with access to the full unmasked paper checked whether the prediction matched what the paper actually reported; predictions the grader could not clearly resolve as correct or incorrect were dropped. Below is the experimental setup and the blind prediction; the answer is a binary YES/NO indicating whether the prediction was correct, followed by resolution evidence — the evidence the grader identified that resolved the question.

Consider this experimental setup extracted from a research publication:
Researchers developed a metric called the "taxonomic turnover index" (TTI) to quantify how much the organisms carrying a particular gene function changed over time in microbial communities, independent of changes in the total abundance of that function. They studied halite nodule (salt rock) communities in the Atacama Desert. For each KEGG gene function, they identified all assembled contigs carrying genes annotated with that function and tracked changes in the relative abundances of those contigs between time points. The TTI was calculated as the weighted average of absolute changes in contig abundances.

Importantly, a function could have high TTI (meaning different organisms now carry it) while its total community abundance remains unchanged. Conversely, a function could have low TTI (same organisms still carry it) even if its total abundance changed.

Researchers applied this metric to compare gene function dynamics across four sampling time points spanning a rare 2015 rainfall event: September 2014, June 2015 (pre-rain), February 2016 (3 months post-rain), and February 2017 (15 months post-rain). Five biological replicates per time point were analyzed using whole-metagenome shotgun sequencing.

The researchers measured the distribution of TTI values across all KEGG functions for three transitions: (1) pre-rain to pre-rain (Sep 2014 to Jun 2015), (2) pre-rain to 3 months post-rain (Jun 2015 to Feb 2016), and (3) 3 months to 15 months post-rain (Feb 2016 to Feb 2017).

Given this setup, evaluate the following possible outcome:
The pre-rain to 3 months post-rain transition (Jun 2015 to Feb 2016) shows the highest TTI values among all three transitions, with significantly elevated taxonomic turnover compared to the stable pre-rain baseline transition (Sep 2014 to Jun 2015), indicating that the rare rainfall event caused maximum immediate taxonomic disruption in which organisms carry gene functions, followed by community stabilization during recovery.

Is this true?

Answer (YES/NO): YES